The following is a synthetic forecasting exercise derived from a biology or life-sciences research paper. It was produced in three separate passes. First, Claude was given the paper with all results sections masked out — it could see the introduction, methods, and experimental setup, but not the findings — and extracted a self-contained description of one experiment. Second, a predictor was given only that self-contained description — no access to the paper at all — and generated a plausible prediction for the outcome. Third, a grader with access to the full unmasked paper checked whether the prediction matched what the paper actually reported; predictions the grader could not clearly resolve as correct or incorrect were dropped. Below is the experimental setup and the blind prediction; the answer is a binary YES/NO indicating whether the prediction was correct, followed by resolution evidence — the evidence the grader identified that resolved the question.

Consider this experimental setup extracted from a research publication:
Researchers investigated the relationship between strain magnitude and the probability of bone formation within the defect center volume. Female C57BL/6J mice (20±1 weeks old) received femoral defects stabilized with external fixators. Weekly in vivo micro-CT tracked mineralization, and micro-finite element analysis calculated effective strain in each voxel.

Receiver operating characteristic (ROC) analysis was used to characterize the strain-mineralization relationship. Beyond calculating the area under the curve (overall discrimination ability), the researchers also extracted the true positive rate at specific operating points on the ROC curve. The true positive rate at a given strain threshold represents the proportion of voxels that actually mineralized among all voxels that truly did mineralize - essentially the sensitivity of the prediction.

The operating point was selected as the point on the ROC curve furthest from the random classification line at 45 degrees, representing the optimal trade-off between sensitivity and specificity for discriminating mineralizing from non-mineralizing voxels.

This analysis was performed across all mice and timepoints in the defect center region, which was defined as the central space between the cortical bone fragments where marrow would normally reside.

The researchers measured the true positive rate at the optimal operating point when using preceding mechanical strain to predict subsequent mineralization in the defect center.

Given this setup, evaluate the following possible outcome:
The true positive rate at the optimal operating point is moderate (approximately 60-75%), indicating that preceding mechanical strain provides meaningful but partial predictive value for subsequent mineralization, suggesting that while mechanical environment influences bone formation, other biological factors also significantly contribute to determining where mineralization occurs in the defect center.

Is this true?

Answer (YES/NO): NO